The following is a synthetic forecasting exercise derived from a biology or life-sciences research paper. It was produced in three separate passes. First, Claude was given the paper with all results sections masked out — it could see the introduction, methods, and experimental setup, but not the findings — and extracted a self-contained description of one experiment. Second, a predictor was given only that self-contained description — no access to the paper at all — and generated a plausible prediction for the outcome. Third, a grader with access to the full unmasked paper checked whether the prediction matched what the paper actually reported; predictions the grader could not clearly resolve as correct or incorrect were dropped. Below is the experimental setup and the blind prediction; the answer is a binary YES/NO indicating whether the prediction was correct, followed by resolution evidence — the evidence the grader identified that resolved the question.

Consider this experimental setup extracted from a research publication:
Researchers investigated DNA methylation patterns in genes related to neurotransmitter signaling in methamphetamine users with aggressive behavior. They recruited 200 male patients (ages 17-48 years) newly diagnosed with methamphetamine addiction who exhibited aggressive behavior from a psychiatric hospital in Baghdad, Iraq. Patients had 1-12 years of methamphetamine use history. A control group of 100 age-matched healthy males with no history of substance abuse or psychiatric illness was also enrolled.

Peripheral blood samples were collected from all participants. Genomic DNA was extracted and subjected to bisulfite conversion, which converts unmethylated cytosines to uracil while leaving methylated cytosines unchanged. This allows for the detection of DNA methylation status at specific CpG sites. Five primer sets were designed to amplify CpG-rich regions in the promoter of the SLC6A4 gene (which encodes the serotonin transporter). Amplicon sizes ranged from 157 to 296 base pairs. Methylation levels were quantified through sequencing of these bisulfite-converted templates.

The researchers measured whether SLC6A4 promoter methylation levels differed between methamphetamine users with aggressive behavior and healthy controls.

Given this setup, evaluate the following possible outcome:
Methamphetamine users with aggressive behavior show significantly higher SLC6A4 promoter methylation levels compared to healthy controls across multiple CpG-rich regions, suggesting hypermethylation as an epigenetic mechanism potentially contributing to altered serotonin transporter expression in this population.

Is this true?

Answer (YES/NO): YES